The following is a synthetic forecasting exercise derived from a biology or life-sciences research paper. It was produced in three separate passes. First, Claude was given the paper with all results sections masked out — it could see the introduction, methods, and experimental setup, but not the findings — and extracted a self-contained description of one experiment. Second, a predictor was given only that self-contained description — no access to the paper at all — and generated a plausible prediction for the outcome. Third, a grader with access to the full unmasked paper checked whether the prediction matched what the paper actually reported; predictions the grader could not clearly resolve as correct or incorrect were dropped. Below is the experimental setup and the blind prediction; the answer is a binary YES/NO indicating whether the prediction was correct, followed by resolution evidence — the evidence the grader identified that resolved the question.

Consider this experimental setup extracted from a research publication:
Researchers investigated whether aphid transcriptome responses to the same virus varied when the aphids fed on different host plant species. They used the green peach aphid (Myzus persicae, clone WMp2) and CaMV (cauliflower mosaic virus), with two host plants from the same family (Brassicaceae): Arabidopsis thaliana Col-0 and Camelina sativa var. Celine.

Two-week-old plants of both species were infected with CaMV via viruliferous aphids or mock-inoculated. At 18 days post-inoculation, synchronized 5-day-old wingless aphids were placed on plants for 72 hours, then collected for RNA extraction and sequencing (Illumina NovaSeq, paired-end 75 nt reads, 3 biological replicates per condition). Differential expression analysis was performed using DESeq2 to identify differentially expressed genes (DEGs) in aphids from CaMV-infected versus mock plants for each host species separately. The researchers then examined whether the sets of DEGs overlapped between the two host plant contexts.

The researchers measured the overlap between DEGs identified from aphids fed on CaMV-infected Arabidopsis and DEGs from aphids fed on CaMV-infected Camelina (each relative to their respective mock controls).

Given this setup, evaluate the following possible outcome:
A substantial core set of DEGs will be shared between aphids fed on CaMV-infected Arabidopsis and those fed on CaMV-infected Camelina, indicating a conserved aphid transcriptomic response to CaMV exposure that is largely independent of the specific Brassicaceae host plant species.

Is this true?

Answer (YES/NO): NO